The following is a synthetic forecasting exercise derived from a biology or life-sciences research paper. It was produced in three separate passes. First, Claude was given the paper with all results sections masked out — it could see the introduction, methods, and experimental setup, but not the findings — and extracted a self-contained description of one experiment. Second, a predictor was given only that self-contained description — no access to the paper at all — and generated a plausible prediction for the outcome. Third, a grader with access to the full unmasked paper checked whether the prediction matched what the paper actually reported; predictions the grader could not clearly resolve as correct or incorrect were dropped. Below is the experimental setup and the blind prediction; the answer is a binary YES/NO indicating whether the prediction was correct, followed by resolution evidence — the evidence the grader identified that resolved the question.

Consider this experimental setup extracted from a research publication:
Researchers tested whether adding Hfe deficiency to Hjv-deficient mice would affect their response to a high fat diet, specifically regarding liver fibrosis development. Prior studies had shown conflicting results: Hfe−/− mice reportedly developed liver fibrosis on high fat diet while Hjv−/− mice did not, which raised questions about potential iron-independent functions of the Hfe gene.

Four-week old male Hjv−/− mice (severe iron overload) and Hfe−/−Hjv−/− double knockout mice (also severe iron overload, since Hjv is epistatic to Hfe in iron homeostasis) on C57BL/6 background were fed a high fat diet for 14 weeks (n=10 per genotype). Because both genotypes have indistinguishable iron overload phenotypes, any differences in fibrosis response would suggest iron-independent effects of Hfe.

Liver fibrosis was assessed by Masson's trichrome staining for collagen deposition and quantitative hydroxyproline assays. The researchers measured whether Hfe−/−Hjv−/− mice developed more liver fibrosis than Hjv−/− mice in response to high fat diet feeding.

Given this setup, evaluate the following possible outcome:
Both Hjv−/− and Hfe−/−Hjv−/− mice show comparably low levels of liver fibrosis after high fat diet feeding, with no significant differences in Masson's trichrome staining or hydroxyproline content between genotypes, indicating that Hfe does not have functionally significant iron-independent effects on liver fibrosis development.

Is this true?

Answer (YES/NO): YES